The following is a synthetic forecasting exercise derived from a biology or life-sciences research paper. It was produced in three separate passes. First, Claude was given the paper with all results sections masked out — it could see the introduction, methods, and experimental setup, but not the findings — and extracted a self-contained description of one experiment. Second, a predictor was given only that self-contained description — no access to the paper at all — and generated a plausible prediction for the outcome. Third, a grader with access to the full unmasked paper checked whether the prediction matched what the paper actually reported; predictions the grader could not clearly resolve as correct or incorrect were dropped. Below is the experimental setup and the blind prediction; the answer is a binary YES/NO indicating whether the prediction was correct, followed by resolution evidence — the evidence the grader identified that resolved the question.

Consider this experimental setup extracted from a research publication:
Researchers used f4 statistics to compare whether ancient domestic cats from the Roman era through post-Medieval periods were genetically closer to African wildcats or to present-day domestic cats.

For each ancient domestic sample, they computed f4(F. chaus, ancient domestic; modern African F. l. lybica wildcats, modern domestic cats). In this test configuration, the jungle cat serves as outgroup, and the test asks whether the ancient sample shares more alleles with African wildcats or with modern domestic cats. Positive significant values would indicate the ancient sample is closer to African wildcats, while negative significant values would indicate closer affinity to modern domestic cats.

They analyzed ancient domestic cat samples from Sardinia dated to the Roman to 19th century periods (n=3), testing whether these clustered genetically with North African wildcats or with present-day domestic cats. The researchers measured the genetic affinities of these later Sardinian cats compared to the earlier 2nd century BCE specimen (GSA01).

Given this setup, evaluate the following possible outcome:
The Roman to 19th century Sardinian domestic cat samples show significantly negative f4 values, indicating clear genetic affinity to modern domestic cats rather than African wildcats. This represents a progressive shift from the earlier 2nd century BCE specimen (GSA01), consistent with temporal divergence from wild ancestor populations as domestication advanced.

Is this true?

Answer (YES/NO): YES